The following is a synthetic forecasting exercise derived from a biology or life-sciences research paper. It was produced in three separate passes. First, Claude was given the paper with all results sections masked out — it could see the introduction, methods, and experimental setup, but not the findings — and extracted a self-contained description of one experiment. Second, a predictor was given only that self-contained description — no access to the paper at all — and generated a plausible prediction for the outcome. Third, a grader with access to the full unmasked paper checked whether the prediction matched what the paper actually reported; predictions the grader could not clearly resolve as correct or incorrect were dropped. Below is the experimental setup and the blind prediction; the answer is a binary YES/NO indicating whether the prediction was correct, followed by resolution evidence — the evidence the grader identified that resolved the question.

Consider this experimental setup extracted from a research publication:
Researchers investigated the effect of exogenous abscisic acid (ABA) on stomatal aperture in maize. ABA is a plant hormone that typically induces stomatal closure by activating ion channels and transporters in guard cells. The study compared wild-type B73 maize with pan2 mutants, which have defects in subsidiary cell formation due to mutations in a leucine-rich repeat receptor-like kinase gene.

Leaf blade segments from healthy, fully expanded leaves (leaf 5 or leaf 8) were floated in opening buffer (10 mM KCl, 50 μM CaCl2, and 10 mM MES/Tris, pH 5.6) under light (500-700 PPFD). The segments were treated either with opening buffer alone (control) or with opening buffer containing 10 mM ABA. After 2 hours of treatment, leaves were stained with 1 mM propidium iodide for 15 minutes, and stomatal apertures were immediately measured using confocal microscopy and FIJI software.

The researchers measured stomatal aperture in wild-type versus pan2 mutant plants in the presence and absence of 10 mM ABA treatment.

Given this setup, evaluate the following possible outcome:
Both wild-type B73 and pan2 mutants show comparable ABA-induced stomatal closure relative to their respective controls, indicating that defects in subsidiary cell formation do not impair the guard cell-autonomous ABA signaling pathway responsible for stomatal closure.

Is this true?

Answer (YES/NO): NO